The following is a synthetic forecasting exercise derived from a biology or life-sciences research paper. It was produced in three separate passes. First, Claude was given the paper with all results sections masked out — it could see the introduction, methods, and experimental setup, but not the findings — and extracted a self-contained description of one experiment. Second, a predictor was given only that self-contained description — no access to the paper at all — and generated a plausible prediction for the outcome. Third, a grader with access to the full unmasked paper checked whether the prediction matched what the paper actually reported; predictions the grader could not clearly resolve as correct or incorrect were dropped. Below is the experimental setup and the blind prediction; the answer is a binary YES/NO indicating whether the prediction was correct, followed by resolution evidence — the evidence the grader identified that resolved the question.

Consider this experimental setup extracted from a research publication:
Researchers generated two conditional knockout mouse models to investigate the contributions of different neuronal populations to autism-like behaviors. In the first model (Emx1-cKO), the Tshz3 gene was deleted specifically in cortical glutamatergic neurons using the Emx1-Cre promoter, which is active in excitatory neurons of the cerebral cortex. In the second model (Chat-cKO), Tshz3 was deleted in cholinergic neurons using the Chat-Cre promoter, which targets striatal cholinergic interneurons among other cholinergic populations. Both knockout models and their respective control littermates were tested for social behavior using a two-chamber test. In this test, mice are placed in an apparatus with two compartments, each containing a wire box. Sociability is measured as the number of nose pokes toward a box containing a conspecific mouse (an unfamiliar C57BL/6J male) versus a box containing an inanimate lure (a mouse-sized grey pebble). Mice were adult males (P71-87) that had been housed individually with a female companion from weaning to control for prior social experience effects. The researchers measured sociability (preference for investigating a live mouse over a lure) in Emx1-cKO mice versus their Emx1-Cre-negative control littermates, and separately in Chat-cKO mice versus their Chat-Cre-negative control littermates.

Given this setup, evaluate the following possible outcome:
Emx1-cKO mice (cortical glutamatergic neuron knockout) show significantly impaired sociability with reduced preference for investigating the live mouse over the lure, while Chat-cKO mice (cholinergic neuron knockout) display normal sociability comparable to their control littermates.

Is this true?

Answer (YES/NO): YES